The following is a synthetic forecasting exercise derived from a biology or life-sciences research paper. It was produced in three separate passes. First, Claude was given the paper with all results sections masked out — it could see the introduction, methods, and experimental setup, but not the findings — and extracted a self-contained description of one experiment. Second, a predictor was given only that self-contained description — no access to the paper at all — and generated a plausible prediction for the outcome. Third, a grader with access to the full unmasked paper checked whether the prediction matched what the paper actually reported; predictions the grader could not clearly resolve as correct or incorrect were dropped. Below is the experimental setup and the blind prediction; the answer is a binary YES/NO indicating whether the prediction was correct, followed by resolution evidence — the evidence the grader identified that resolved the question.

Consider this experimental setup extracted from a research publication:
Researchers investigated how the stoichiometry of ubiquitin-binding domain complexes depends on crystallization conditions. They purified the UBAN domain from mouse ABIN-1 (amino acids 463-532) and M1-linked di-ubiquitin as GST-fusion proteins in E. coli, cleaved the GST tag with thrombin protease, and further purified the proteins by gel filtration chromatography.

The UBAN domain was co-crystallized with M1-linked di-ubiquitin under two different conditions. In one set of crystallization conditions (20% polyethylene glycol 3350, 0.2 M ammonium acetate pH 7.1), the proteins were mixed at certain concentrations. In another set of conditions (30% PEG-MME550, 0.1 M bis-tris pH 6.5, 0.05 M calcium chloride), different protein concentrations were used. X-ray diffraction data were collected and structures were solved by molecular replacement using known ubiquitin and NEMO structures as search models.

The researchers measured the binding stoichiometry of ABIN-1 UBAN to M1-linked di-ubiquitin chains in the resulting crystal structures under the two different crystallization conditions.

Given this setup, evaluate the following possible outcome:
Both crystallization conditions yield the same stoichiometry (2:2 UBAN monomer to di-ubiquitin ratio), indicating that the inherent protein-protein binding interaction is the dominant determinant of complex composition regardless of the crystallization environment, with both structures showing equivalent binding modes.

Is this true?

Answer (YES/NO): NO